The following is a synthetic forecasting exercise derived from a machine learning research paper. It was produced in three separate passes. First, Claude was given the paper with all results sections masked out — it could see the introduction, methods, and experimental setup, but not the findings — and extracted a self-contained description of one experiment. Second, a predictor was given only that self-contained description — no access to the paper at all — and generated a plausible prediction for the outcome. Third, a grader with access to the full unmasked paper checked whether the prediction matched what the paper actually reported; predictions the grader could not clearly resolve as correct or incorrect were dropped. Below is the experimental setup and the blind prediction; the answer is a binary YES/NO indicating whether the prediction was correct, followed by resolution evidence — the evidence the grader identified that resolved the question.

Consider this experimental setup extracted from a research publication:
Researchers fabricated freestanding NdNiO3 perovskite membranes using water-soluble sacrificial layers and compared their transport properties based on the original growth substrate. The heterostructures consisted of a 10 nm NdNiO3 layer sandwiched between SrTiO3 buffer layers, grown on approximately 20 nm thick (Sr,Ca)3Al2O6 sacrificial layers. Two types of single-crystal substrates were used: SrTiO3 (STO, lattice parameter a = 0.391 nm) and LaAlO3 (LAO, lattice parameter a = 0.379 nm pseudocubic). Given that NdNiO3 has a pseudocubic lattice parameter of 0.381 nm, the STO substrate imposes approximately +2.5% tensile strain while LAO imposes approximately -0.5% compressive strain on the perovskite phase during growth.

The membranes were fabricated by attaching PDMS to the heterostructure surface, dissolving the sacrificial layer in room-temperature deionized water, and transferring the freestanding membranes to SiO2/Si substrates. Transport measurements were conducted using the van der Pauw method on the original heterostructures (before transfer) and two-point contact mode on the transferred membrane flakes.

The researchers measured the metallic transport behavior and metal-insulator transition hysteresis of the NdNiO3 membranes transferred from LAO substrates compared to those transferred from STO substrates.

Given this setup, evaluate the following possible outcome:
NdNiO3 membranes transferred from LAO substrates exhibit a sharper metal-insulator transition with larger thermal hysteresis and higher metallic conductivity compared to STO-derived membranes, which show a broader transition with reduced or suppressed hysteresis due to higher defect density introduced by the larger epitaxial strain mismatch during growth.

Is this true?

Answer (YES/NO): YES